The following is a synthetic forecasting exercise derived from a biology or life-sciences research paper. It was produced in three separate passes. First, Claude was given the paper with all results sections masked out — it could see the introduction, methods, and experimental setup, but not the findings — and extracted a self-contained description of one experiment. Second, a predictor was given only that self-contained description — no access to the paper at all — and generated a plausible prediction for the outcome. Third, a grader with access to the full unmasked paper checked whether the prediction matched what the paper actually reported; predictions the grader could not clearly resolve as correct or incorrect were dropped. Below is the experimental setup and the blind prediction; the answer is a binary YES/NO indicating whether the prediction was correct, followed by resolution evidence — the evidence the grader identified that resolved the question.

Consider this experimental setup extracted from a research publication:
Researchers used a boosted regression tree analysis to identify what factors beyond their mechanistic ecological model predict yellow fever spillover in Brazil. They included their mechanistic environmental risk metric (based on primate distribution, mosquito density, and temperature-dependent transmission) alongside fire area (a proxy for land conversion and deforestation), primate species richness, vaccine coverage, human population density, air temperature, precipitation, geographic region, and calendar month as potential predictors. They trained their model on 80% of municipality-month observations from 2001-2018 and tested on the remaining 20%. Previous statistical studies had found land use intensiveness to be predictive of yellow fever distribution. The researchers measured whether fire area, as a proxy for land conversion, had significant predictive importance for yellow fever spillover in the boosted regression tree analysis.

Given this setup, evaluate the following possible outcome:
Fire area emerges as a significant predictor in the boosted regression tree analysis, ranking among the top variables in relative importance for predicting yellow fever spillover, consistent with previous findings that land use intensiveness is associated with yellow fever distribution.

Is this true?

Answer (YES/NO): NO